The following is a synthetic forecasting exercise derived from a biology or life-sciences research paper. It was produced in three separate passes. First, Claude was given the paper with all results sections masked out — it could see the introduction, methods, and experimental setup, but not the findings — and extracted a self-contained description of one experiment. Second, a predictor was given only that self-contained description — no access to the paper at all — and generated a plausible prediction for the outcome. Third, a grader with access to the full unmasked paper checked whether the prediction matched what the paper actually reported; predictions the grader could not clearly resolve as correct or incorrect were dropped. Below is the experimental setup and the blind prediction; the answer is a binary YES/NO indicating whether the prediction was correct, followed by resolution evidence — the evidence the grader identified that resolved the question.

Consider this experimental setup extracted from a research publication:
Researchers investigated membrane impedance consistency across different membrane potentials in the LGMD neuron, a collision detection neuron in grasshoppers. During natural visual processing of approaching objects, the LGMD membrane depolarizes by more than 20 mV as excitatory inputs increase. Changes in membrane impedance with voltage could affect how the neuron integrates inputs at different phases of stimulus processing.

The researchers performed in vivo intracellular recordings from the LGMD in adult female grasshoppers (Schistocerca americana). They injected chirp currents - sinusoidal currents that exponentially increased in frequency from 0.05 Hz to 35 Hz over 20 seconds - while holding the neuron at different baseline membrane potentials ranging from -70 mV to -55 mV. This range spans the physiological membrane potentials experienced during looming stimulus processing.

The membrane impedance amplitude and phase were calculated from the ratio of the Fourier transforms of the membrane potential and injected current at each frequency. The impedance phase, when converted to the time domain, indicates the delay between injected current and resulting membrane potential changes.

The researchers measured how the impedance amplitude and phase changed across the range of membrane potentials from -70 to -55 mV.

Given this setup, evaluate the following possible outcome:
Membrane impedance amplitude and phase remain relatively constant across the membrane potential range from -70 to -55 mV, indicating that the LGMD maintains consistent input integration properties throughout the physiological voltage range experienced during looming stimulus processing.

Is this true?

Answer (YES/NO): YES